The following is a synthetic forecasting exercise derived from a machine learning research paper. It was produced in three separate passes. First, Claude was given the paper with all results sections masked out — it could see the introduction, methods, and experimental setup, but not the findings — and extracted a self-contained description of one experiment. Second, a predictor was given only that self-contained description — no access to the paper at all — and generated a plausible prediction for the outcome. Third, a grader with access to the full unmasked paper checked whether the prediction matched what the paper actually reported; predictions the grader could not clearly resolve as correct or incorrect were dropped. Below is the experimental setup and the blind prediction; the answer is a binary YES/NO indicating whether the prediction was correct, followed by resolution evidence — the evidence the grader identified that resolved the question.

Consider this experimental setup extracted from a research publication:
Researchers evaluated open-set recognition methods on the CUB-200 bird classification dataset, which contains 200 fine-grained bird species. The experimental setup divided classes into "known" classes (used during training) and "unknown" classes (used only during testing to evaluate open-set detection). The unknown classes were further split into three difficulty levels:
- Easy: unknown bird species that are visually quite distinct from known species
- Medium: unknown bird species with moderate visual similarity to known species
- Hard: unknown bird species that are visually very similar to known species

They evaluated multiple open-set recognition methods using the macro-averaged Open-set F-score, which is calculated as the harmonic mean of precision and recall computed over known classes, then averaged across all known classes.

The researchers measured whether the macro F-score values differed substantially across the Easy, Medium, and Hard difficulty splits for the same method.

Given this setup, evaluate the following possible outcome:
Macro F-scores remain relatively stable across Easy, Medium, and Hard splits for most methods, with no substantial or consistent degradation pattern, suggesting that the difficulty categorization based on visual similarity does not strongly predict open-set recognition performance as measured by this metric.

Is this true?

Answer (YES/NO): YES